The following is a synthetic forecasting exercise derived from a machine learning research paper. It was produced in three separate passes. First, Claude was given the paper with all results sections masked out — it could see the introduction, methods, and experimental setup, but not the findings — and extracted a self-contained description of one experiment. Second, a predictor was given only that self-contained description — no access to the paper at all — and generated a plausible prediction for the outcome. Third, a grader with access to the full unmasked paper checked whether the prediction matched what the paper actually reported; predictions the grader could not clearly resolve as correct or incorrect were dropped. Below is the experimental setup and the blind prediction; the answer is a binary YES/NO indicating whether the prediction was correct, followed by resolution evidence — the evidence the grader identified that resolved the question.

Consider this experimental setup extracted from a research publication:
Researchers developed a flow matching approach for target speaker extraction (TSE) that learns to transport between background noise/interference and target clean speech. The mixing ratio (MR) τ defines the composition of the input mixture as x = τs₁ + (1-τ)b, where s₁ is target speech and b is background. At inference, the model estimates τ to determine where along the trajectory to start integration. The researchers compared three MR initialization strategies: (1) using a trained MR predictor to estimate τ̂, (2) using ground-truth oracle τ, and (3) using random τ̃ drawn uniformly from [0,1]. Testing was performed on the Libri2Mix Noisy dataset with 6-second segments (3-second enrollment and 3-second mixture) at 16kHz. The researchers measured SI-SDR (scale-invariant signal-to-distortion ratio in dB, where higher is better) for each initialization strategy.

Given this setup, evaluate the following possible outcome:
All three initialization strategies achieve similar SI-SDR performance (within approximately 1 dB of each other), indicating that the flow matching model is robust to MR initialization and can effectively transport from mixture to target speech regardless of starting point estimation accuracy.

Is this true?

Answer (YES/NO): NO